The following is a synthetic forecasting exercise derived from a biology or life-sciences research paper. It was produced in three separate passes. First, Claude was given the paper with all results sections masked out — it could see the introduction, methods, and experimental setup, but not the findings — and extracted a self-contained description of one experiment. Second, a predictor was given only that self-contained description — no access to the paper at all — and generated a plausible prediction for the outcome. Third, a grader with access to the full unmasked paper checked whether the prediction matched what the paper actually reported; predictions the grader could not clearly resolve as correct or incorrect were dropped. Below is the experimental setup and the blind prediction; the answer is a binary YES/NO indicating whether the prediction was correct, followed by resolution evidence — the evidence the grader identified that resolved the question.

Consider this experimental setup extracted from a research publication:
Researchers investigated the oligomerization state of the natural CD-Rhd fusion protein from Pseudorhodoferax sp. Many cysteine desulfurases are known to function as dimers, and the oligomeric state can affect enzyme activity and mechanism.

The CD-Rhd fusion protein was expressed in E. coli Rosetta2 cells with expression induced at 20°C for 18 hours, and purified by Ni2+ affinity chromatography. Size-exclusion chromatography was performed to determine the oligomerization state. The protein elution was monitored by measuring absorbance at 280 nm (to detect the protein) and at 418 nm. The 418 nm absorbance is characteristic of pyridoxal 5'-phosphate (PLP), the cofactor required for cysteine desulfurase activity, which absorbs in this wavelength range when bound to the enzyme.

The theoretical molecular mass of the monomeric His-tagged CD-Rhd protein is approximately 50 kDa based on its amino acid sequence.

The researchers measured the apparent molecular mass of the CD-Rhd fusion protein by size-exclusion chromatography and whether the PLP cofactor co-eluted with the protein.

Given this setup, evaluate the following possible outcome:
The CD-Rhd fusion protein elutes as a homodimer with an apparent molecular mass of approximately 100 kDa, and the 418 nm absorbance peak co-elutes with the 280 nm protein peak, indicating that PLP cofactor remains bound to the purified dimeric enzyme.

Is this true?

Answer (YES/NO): YES